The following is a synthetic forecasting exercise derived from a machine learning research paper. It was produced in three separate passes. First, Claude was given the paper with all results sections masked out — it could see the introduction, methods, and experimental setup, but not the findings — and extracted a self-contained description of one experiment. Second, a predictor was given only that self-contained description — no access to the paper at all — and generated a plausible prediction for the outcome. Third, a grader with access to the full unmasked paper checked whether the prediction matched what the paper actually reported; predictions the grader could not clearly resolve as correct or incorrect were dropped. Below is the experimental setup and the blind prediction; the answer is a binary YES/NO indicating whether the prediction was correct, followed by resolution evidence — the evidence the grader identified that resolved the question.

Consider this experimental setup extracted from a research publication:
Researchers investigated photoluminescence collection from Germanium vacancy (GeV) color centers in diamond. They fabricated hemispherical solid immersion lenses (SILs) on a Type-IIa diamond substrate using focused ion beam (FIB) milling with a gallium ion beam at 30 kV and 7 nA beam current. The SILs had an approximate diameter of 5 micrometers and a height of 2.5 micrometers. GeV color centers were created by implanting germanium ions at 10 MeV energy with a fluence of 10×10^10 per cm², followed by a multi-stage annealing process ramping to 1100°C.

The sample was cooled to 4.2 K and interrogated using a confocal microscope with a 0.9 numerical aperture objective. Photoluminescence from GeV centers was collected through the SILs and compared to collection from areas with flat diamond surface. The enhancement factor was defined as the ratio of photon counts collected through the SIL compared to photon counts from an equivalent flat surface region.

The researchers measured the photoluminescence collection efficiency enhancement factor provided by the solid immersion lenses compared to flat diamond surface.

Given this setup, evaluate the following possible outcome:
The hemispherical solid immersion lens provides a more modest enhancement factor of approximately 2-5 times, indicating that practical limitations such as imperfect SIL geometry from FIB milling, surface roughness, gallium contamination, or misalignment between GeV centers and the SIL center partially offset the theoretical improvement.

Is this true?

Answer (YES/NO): NO